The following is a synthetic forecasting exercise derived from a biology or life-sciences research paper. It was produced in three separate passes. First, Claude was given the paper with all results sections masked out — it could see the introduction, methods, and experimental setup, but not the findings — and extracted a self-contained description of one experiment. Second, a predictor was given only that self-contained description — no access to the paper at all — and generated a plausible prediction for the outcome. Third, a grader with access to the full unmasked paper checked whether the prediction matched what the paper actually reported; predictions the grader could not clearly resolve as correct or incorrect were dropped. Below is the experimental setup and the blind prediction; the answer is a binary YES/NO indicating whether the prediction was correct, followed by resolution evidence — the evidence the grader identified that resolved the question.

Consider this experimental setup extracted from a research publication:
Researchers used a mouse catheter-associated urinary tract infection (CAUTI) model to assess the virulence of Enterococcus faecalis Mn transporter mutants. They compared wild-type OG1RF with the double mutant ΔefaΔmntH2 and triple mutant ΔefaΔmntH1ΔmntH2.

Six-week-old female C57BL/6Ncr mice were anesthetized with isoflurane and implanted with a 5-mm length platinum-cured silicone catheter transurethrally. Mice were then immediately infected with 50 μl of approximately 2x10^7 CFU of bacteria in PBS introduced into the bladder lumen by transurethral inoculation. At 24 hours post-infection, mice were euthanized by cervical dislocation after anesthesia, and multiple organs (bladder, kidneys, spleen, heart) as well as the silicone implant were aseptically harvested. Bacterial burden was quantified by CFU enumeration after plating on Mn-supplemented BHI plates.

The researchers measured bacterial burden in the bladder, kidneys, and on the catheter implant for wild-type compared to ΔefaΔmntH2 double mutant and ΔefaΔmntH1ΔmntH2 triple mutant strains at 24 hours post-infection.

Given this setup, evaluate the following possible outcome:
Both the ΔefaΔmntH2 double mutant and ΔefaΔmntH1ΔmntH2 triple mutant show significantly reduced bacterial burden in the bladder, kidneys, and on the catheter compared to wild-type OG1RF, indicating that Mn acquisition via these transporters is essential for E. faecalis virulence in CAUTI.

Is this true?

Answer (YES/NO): YES